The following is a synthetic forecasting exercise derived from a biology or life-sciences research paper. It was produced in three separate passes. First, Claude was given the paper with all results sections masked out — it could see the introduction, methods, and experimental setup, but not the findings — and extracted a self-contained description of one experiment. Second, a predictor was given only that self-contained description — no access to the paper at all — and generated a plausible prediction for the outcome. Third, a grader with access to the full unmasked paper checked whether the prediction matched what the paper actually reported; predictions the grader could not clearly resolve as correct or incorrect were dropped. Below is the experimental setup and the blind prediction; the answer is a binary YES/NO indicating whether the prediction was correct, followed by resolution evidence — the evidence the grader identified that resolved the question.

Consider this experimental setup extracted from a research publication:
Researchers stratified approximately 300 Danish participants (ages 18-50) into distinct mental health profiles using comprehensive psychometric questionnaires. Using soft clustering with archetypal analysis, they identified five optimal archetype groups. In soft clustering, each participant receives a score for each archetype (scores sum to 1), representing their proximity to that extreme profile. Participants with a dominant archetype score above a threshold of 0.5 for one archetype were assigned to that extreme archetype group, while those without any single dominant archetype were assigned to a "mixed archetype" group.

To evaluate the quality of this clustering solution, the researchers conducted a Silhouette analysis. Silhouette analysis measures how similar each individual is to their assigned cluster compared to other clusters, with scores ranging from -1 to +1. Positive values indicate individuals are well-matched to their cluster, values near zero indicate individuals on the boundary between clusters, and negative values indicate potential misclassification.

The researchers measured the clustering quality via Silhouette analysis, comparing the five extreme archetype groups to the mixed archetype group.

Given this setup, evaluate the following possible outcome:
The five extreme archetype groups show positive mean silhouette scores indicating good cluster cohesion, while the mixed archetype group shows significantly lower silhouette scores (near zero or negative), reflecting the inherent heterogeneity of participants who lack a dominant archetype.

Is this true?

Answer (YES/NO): YES